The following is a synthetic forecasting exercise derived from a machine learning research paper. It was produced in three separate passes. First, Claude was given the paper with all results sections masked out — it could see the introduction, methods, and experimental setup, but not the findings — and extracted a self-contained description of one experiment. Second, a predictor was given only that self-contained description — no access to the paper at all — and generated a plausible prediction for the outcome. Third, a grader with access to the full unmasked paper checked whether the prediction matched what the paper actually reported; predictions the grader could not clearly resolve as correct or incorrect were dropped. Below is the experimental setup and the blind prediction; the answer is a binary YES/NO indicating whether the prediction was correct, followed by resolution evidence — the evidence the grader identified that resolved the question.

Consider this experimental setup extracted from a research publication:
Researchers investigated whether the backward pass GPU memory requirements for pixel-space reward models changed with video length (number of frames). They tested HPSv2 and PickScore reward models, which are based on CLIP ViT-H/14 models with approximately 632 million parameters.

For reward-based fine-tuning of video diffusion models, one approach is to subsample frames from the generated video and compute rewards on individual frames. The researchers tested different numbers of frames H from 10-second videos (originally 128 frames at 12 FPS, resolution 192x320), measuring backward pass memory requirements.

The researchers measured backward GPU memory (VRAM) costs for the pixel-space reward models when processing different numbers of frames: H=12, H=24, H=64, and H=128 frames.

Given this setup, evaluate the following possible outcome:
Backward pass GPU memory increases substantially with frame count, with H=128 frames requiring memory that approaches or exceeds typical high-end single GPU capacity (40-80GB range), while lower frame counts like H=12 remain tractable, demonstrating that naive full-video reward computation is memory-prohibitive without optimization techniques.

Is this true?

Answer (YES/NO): YES